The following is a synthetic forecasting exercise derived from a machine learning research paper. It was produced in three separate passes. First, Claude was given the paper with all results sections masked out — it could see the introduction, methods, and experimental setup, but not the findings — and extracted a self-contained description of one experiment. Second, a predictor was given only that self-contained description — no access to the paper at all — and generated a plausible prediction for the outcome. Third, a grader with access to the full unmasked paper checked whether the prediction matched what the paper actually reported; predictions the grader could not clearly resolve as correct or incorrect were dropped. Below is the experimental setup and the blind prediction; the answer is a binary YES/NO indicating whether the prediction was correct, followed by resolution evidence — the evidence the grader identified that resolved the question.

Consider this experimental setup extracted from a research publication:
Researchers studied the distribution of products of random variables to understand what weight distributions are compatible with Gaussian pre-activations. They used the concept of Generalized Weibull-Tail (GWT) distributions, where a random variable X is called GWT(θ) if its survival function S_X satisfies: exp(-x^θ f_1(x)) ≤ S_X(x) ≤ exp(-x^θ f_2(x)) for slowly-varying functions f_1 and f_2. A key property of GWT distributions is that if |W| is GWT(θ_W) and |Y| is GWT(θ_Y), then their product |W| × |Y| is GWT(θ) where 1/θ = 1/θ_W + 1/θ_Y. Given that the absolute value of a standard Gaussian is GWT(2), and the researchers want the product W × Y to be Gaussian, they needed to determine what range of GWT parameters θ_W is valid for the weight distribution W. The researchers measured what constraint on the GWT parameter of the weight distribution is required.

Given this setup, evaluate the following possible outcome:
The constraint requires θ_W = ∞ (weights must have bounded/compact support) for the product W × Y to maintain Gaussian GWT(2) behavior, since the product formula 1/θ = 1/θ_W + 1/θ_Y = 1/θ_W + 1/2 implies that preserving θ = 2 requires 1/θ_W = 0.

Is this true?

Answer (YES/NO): NO